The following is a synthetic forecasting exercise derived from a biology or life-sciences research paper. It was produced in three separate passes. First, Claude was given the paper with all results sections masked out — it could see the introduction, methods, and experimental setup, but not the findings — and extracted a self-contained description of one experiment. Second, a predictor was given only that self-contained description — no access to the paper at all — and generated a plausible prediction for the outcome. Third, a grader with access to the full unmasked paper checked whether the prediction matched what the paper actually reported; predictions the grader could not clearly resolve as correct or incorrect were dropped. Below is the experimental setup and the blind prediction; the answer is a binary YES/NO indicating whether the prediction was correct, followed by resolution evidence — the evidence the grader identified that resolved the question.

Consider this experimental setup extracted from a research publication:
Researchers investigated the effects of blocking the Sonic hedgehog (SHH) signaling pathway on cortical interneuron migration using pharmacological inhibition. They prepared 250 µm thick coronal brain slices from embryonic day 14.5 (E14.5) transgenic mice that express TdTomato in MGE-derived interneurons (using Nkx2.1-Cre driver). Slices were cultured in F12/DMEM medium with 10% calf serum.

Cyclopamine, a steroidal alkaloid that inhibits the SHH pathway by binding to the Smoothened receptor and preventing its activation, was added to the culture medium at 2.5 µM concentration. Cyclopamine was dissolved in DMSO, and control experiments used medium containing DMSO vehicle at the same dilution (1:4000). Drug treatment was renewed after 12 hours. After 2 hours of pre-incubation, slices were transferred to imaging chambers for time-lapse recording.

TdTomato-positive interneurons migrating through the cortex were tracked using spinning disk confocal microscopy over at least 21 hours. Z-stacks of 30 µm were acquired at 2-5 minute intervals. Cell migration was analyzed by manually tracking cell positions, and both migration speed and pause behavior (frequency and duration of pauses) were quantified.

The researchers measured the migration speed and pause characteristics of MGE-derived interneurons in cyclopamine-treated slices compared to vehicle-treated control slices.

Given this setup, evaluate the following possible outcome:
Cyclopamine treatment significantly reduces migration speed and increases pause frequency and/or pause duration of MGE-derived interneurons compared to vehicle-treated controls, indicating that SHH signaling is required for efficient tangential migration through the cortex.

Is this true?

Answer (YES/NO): NO